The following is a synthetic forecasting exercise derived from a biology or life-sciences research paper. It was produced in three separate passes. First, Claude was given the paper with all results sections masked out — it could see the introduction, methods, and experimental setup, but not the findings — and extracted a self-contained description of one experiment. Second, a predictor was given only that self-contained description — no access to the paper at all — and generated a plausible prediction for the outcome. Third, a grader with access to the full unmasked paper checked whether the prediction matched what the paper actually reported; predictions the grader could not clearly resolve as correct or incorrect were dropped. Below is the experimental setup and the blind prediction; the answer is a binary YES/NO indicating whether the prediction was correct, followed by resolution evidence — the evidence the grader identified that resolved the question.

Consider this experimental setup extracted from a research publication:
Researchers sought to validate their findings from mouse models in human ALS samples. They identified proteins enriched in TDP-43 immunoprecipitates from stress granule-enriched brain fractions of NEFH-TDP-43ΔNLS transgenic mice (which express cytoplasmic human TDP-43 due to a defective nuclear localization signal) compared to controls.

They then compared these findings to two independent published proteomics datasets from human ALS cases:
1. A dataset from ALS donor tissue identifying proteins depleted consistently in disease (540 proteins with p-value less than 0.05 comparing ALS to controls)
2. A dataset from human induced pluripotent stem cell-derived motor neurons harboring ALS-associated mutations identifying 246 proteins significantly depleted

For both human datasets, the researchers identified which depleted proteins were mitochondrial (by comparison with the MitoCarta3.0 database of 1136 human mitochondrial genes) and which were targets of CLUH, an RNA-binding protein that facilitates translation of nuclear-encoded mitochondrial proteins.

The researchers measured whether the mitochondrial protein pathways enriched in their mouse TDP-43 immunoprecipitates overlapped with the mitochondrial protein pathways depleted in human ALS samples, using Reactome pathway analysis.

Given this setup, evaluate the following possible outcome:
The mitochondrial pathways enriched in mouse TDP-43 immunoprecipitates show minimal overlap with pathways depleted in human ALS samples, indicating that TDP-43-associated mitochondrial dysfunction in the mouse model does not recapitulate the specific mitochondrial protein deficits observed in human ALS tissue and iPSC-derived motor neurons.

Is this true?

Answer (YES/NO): NO